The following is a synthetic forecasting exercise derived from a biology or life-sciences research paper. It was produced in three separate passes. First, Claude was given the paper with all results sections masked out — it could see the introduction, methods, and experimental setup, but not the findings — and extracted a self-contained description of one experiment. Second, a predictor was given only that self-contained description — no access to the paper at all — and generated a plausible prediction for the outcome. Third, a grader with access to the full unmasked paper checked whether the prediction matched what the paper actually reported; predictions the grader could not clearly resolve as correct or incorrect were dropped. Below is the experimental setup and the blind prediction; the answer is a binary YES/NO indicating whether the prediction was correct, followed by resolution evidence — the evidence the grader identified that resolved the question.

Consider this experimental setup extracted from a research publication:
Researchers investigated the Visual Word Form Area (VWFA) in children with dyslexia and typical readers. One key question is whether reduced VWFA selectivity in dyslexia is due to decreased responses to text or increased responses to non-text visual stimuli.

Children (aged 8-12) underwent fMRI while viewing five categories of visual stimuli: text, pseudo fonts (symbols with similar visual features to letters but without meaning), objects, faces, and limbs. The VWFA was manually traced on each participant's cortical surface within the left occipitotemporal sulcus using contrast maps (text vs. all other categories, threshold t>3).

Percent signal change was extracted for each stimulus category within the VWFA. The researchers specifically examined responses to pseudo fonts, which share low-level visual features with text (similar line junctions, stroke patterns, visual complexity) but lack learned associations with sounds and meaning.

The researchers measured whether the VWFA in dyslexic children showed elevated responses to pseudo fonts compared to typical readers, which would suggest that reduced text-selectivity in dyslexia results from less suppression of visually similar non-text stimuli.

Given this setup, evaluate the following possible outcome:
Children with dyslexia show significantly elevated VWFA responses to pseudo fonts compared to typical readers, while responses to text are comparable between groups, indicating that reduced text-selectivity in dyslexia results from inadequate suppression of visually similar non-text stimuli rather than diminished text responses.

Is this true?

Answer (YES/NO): NO